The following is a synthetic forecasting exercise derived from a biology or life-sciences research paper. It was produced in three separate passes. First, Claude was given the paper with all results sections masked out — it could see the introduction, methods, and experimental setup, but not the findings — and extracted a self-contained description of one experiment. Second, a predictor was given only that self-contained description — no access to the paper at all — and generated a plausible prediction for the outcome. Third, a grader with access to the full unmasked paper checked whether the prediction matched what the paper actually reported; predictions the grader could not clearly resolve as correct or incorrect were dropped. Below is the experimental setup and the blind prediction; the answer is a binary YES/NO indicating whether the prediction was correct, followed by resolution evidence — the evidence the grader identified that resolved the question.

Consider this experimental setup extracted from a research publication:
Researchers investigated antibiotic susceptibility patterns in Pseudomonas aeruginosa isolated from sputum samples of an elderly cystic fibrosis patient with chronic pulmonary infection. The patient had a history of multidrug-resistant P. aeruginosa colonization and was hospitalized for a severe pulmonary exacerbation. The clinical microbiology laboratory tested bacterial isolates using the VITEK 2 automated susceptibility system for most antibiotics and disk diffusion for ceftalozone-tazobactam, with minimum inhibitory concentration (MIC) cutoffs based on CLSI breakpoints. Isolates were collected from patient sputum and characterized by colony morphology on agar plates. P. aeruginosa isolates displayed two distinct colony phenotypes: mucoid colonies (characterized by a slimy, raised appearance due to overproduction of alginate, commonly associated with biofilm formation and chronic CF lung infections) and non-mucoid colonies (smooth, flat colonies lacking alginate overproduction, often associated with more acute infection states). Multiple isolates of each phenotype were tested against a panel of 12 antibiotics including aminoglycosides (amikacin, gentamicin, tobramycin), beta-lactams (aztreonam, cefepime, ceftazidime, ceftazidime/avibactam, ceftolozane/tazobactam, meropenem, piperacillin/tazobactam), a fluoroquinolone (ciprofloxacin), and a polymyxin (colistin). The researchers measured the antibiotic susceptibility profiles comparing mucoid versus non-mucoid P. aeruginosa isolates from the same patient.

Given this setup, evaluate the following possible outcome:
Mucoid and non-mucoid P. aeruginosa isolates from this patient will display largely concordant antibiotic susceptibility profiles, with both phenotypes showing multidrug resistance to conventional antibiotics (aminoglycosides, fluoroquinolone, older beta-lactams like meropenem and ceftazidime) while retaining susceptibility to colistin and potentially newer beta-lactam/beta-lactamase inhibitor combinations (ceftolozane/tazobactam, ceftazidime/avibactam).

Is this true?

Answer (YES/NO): NO